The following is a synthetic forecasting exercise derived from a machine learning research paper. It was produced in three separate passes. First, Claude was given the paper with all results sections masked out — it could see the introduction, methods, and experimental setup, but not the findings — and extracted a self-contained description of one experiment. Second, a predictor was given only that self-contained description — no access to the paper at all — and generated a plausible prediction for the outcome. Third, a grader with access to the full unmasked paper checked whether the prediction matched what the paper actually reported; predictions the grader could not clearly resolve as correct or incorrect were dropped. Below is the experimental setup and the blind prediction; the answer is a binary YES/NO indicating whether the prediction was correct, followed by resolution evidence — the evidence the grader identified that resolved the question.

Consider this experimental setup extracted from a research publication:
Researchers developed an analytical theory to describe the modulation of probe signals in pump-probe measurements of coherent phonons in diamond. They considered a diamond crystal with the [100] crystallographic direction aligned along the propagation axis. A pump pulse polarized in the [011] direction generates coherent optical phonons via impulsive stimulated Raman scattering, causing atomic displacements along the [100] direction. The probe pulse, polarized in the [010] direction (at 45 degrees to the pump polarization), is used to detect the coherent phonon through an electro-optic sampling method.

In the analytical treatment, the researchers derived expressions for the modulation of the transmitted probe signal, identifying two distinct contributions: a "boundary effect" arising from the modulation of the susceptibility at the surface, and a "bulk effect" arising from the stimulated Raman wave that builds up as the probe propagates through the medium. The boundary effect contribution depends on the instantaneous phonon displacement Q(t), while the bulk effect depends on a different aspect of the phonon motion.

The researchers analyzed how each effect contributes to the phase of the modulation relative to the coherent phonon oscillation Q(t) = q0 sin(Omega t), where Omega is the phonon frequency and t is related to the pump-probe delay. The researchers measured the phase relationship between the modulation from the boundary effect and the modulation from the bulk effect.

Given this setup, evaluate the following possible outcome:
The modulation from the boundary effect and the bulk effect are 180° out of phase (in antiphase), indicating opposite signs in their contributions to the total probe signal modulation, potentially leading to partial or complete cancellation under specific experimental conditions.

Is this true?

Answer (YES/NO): NO